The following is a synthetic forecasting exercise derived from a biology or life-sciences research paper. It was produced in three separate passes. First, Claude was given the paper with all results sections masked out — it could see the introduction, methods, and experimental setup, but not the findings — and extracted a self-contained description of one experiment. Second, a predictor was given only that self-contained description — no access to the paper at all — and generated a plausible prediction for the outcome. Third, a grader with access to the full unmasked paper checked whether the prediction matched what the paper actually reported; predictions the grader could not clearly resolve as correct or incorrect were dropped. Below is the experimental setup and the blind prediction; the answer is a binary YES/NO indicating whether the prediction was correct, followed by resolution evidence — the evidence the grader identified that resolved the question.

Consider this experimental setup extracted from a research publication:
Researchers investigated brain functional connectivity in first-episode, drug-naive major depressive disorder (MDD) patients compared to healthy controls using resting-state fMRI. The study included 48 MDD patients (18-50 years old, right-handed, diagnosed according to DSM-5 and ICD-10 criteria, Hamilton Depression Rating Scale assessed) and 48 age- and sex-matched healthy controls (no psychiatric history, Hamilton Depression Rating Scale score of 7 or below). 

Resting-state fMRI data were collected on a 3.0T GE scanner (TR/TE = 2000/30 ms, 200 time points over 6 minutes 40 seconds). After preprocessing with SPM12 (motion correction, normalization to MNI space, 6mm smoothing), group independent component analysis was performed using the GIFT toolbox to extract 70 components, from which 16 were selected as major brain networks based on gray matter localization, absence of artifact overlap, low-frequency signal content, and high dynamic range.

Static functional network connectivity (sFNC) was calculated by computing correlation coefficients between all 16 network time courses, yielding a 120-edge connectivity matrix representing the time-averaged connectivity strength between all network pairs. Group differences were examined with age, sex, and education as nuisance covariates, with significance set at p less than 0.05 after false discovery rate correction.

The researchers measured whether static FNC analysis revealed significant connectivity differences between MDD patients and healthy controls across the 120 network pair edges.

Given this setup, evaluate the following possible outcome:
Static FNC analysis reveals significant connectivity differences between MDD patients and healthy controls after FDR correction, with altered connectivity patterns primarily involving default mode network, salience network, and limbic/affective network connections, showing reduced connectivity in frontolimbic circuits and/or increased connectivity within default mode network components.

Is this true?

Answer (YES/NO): NO